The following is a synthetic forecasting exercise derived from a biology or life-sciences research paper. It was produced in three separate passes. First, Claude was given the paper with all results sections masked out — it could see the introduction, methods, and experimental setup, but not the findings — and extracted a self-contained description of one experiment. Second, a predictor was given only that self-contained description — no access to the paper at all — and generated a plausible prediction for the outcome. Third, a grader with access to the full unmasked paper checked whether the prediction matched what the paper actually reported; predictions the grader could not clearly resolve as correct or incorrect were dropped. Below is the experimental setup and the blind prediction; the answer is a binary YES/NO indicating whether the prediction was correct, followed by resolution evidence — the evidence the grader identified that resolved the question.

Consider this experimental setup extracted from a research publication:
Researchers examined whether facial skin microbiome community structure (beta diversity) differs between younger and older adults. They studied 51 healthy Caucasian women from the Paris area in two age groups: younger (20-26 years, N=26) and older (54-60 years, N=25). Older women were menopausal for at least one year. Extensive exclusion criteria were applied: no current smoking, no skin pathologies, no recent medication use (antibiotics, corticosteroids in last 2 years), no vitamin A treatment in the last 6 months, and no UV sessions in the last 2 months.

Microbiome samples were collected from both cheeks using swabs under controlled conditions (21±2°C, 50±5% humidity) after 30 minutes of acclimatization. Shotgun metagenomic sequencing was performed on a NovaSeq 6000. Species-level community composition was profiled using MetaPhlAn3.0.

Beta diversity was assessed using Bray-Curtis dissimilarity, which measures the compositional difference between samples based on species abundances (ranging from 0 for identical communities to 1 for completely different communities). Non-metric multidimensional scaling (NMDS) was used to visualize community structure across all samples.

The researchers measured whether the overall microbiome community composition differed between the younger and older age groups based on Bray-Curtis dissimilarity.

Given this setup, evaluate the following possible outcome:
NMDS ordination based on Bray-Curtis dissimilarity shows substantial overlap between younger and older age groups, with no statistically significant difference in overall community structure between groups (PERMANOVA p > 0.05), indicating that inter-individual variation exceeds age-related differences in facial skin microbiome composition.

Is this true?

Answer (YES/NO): NO